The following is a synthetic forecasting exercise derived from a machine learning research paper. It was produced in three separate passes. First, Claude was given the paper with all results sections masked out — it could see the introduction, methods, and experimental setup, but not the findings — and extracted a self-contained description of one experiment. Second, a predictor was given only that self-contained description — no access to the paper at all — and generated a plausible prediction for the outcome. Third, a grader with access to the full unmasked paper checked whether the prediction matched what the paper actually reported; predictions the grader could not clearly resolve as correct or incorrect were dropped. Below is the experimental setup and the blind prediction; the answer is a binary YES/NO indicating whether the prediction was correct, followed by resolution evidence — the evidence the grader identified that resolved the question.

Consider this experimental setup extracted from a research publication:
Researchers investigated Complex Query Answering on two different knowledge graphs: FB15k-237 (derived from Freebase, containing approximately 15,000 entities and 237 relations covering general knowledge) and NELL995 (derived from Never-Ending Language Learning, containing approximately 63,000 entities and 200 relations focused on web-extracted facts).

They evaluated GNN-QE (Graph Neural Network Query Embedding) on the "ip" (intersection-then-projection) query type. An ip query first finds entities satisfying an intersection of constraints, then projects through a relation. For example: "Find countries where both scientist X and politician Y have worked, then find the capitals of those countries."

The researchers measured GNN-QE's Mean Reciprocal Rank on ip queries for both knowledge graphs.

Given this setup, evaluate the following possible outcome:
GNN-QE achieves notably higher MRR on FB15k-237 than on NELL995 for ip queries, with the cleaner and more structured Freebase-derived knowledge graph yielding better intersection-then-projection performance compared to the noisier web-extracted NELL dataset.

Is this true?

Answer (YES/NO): NO